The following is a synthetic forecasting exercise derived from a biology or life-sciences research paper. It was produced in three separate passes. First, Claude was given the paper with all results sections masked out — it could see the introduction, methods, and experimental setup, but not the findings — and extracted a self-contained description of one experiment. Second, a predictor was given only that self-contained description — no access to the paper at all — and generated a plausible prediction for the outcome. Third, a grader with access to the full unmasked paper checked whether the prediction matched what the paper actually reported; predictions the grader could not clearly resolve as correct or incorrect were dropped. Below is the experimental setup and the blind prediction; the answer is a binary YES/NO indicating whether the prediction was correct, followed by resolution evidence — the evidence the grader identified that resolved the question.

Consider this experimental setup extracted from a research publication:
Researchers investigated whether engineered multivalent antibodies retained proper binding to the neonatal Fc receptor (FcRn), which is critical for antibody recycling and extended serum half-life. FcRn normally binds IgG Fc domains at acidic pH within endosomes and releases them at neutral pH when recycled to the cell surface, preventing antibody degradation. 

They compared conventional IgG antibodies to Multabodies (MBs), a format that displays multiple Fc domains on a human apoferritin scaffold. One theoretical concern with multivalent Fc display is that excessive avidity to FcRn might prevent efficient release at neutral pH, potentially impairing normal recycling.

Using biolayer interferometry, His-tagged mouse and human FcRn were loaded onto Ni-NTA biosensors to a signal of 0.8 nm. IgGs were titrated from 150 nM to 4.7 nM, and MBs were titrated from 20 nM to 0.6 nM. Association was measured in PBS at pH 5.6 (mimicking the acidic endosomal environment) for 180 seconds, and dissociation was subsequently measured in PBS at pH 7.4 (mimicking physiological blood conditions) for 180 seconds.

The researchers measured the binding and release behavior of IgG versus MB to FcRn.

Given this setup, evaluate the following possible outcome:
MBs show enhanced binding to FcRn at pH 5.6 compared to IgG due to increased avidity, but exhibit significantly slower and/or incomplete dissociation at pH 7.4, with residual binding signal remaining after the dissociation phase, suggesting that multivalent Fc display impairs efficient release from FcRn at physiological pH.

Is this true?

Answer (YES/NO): NO